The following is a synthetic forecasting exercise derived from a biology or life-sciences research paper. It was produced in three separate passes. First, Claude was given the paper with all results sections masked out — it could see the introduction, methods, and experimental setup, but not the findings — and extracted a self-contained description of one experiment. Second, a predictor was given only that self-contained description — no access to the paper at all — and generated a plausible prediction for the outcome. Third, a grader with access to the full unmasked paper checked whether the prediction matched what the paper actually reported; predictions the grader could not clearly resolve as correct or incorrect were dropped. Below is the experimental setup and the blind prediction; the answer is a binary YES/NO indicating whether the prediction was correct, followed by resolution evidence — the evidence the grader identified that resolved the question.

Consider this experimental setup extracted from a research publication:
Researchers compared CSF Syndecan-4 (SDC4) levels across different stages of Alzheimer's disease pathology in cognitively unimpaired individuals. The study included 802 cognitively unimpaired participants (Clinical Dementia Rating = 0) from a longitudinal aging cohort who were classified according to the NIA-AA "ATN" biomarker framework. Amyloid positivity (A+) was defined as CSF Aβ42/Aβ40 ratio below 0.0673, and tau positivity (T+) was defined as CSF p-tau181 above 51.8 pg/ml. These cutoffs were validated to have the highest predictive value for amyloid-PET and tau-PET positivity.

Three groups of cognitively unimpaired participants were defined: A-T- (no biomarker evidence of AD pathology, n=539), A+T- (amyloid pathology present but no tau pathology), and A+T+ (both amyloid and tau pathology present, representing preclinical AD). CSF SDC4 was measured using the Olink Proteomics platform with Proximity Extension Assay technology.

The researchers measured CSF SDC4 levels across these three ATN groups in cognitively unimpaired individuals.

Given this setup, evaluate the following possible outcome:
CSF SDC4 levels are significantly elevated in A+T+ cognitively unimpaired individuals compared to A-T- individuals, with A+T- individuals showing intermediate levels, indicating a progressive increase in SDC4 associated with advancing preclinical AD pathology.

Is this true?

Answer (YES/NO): YES